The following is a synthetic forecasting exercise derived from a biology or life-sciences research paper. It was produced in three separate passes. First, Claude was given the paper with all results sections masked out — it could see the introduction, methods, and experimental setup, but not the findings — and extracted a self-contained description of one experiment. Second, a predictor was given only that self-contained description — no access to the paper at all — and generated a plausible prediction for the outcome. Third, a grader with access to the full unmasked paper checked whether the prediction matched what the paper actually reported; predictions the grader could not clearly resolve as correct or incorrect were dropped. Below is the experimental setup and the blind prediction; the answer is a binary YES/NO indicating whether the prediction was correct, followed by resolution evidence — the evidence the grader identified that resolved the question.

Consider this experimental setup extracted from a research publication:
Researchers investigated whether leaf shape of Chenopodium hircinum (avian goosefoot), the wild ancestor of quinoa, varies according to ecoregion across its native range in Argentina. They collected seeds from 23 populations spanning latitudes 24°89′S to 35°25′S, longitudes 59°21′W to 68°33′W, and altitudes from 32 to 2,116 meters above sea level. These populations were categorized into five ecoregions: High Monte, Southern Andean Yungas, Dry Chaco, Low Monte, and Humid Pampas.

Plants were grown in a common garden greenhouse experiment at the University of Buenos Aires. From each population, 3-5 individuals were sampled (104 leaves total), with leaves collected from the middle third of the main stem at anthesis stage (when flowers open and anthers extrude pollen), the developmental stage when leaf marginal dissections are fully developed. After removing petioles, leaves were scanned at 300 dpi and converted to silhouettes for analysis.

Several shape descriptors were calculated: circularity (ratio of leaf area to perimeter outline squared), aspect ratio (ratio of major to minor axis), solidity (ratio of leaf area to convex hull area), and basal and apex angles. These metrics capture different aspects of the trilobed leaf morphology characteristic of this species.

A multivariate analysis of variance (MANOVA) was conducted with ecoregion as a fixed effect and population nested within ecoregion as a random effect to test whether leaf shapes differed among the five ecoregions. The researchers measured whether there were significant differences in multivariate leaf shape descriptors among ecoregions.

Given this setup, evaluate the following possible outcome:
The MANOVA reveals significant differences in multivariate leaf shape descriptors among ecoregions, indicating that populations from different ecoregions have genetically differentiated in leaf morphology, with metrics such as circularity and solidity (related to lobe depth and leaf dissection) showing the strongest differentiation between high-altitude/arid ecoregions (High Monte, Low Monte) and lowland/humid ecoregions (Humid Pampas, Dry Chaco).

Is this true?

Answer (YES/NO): NO